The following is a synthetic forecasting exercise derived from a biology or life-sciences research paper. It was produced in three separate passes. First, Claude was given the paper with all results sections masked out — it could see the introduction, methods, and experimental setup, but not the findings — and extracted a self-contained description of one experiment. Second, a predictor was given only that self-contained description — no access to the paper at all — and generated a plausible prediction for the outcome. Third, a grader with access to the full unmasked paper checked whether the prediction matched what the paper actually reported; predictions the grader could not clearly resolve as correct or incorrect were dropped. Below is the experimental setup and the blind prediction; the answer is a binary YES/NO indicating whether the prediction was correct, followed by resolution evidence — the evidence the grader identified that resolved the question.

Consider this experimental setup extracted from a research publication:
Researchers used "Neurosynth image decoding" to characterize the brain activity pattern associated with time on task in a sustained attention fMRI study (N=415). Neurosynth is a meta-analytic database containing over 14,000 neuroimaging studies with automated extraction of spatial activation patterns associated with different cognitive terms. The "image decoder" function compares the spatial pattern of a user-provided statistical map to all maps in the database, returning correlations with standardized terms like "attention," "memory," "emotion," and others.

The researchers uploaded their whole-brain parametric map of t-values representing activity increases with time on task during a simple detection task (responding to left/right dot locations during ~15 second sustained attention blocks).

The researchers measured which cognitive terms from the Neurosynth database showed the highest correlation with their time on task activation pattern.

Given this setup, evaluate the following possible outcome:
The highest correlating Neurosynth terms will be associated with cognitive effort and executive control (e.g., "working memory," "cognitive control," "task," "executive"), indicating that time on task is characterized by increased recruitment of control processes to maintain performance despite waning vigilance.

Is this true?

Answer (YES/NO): NO